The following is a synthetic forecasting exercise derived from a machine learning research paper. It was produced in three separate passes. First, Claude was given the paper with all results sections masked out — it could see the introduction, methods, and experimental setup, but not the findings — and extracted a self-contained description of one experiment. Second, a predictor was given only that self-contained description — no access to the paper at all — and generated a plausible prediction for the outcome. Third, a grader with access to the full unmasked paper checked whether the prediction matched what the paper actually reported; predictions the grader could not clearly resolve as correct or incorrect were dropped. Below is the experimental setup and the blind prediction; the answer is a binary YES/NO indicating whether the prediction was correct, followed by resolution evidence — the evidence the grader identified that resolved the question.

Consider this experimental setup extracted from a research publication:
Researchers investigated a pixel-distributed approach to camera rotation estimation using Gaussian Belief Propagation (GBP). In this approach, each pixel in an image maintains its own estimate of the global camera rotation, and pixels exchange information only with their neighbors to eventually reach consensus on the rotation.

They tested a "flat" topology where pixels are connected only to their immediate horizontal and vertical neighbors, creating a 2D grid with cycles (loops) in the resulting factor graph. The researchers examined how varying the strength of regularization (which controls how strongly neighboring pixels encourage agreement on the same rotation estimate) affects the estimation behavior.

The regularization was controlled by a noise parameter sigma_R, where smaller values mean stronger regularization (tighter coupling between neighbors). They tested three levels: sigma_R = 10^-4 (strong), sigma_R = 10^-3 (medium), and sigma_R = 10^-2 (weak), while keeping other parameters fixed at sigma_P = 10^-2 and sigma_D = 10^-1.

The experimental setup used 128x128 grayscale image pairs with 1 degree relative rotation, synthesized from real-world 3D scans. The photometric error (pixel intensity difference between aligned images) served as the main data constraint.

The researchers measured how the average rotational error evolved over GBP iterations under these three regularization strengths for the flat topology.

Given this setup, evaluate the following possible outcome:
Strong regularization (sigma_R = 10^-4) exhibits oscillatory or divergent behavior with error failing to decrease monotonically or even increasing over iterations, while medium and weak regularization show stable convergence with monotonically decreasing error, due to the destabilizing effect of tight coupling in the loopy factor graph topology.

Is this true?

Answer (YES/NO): NO